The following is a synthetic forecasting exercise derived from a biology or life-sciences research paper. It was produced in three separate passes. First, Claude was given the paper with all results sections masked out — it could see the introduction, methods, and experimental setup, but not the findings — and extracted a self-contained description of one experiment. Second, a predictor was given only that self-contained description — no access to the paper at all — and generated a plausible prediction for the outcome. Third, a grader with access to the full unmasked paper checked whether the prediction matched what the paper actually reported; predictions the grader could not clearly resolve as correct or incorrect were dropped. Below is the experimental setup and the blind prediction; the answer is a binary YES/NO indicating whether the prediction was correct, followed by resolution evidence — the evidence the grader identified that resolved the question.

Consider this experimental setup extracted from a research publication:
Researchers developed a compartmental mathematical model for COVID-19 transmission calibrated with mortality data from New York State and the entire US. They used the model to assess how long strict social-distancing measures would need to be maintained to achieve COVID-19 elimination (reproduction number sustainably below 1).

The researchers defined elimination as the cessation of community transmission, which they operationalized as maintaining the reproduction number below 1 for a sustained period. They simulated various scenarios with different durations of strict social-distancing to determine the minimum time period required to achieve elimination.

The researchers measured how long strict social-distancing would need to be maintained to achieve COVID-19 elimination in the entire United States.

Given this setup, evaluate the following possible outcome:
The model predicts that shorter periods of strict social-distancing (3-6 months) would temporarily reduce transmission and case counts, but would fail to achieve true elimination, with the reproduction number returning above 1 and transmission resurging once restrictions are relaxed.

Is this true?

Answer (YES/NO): YES